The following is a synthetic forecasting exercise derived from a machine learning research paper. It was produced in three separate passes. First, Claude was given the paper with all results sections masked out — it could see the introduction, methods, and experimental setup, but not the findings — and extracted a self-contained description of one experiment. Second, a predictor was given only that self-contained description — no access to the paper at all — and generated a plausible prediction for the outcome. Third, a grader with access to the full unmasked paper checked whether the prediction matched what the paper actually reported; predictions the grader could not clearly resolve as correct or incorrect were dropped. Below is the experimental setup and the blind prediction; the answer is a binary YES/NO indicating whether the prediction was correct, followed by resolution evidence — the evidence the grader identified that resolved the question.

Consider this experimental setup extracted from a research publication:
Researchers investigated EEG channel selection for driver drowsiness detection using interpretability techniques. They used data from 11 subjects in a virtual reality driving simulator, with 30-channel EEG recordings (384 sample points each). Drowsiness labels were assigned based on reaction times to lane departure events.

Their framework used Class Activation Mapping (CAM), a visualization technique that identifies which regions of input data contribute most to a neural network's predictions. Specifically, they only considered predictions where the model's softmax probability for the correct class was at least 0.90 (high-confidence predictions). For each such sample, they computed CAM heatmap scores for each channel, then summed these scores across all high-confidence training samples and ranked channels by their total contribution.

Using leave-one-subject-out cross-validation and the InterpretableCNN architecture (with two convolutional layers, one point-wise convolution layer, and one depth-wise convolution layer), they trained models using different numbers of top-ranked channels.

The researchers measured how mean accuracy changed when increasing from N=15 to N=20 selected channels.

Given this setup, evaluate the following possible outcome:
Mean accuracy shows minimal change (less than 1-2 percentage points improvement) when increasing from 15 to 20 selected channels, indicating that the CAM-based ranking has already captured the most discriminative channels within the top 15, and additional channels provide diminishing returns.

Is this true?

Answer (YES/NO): NO